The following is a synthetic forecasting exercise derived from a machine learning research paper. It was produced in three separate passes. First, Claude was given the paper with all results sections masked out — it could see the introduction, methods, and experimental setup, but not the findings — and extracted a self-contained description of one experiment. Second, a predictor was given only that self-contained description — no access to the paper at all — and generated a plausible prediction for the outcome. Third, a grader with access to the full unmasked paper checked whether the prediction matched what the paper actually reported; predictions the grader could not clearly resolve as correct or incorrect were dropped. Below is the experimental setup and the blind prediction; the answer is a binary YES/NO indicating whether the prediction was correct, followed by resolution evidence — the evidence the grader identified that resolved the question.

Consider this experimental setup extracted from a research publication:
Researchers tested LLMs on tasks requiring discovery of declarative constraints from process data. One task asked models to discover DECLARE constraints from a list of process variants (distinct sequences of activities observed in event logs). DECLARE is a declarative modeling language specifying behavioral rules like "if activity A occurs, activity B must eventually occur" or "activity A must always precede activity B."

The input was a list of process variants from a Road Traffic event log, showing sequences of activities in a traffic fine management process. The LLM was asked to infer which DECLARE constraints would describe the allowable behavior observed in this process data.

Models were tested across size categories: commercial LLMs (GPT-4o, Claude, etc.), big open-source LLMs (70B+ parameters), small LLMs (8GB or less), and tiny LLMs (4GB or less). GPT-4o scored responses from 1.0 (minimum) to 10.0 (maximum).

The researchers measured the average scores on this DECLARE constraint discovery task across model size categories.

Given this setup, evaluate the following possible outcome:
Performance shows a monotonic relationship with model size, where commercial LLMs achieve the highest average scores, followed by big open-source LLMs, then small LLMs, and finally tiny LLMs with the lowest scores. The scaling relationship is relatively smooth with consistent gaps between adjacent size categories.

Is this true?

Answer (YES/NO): NO